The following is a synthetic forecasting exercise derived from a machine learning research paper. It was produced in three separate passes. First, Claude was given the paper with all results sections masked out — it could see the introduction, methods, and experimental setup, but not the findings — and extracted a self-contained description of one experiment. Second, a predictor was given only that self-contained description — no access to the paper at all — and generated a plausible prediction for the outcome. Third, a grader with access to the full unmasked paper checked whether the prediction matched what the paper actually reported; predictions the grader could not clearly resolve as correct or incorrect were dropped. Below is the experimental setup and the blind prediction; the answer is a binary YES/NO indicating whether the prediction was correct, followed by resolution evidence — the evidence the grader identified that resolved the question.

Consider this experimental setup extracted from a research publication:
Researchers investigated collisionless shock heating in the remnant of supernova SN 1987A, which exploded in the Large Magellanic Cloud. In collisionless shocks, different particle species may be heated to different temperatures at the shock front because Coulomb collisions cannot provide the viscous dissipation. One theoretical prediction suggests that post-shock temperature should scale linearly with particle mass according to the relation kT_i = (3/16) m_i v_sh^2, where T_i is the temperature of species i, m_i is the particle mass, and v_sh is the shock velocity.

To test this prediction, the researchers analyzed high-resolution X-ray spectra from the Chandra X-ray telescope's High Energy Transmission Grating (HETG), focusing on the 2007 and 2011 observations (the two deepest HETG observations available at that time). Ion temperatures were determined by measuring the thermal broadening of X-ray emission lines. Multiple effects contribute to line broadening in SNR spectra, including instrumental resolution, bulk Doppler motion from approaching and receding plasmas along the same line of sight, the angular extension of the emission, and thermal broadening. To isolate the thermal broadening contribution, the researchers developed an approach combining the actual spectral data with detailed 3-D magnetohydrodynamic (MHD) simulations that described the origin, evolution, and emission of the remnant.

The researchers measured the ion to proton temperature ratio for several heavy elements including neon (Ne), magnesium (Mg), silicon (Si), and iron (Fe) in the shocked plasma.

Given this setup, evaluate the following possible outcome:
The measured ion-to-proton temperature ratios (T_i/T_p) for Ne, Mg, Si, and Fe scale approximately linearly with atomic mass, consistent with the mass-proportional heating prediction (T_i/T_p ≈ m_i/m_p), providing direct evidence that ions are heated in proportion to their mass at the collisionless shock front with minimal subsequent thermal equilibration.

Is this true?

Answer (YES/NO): YES